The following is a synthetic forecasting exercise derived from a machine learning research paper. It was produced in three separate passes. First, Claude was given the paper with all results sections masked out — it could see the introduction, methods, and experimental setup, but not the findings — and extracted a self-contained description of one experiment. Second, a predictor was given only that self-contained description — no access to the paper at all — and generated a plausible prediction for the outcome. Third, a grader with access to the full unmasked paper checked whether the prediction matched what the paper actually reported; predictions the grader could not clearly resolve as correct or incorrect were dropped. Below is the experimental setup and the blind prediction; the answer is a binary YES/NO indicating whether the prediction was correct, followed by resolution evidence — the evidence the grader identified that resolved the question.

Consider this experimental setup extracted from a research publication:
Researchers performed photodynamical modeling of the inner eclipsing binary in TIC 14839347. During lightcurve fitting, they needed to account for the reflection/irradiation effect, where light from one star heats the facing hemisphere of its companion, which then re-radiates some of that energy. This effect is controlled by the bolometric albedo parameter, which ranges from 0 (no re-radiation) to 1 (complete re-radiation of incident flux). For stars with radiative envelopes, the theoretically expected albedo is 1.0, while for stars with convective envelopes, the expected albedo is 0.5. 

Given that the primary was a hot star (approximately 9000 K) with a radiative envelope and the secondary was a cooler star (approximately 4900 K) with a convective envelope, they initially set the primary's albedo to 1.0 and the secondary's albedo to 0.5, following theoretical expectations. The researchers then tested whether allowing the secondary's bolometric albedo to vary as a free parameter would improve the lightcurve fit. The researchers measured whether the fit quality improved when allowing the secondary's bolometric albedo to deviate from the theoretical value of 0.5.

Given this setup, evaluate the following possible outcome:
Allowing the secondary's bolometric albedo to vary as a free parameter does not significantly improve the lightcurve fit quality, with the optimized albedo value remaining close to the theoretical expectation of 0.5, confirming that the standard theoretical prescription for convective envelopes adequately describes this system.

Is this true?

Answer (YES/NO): NO